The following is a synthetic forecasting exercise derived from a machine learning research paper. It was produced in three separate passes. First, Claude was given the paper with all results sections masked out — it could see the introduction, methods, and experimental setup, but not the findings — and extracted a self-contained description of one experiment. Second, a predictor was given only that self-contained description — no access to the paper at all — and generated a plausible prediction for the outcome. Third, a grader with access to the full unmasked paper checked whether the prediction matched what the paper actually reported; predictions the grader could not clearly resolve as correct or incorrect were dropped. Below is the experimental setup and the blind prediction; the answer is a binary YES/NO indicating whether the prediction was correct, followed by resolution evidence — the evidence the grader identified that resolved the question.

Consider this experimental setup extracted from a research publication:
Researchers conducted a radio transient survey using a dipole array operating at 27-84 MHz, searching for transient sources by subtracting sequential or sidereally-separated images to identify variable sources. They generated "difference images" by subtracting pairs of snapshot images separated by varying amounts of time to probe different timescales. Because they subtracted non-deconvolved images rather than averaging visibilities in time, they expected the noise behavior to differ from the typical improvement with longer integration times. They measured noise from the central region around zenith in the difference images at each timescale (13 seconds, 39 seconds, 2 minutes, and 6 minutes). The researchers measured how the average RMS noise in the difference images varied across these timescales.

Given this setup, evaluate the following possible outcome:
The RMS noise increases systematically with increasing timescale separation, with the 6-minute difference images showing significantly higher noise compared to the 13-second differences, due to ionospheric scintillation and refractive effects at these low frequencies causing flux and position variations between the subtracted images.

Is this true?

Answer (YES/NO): NO